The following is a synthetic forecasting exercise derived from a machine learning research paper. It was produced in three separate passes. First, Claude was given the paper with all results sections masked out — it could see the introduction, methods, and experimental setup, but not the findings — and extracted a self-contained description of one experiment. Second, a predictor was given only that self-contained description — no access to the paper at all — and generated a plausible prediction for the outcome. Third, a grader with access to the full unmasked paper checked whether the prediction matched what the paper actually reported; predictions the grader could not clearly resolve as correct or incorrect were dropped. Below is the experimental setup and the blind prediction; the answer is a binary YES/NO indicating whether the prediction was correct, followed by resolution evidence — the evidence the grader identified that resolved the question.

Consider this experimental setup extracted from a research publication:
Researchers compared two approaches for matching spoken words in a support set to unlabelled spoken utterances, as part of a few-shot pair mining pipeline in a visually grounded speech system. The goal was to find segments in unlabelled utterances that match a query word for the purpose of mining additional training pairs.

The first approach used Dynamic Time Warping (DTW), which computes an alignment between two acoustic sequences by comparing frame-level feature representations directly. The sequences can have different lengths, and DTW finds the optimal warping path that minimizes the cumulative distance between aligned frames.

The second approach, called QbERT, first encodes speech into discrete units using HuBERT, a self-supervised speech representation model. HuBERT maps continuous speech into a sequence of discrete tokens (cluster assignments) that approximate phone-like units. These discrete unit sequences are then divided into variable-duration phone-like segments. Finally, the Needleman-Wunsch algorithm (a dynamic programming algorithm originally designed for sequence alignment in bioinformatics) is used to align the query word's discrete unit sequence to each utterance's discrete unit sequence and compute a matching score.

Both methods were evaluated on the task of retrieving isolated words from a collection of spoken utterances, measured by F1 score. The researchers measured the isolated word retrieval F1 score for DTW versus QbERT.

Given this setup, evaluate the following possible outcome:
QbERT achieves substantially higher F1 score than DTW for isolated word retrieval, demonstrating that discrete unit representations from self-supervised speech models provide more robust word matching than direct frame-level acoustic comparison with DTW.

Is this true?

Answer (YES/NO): YES